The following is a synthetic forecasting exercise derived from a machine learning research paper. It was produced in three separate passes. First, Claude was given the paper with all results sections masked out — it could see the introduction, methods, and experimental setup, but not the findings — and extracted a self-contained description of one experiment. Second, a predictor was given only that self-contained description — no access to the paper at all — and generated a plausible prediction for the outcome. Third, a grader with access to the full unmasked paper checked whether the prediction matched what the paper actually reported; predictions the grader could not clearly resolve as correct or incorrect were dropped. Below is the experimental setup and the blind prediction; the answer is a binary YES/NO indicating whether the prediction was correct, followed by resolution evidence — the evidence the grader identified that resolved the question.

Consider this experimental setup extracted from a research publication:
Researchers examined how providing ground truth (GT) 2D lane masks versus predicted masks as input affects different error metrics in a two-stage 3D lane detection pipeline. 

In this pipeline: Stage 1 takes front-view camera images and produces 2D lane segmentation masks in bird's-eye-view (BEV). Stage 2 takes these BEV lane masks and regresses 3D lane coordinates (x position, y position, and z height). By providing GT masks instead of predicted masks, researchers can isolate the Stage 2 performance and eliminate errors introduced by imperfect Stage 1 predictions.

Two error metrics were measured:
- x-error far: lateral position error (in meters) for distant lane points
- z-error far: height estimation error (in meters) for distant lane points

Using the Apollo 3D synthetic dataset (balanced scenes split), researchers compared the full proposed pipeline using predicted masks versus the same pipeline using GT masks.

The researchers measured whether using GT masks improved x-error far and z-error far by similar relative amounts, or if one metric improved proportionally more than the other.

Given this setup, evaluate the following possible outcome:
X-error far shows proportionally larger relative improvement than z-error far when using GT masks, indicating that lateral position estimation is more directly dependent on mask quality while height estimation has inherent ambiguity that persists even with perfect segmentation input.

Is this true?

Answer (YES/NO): YES